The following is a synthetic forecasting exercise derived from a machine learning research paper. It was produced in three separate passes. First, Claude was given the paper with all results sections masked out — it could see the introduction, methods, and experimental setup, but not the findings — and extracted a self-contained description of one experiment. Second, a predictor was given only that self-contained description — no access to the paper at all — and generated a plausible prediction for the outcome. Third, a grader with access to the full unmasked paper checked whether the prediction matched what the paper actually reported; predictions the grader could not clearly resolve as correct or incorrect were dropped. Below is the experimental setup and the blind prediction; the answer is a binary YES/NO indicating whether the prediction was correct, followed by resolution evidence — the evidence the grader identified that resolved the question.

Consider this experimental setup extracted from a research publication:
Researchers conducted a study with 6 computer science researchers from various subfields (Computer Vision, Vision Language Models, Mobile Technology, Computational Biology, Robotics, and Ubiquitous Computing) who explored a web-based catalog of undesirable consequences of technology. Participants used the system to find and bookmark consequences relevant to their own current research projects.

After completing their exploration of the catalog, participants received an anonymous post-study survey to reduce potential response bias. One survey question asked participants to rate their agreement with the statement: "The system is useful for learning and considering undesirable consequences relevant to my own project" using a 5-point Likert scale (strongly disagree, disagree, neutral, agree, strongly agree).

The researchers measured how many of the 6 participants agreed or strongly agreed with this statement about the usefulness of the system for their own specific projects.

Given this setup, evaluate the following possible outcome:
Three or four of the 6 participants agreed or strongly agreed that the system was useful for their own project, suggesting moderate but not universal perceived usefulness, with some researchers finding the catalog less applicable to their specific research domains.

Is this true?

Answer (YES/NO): YES